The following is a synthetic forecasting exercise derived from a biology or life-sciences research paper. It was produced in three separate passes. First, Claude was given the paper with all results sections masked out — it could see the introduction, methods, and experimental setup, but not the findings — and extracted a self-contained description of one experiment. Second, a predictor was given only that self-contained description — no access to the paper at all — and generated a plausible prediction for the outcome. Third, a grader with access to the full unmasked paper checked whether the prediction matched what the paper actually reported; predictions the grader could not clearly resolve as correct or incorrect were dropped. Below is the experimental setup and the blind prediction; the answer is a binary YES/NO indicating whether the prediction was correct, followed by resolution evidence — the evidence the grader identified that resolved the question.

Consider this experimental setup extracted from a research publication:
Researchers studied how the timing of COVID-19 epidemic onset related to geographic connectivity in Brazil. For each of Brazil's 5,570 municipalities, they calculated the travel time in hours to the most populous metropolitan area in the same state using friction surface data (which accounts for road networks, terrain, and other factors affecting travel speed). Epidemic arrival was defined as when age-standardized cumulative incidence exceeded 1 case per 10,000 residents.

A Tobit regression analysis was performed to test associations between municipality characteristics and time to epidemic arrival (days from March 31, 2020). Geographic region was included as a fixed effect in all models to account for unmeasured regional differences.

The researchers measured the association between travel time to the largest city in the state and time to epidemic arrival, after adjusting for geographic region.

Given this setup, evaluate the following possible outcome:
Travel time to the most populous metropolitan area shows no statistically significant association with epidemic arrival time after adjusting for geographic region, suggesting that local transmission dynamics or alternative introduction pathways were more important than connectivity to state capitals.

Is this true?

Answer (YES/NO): NO